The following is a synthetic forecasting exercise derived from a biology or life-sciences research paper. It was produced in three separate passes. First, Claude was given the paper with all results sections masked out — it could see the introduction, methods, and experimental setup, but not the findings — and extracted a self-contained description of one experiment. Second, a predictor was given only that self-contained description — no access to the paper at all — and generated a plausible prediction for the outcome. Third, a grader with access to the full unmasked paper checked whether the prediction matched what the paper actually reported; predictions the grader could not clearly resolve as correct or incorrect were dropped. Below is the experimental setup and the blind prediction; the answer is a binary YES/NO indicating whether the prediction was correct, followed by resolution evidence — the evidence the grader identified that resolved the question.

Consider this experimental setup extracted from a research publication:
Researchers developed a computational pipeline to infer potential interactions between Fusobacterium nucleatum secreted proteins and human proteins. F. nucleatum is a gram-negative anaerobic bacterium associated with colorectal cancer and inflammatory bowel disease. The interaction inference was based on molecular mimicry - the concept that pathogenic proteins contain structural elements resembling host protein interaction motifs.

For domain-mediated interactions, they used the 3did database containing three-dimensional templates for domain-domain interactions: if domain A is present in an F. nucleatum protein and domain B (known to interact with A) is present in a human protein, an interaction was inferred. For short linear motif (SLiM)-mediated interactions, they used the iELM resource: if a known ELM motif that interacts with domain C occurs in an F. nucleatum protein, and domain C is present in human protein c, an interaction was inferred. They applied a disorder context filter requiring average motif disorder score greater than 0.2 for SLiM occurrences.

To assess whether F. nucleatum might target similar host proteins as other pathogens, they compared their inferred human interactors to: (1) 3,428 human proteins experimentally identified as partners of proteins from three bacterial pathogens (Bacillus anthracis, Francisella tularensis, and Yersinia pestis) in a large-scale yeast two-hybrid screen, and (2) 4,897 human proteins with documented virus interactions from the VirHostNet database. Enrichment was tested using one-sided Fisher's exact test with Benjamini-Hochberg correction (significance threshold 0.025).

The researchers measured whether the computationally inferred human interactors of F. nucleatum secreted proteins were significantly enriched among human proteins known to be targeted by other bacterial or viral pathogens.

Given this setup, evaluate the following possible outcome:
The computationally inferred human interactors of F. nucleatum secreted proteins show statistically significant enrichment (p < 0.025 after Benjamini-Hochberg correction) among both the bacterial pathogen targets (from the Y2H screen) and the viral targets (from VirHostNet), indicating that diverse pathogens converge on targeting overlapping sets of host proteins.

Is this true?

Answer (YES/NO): YES